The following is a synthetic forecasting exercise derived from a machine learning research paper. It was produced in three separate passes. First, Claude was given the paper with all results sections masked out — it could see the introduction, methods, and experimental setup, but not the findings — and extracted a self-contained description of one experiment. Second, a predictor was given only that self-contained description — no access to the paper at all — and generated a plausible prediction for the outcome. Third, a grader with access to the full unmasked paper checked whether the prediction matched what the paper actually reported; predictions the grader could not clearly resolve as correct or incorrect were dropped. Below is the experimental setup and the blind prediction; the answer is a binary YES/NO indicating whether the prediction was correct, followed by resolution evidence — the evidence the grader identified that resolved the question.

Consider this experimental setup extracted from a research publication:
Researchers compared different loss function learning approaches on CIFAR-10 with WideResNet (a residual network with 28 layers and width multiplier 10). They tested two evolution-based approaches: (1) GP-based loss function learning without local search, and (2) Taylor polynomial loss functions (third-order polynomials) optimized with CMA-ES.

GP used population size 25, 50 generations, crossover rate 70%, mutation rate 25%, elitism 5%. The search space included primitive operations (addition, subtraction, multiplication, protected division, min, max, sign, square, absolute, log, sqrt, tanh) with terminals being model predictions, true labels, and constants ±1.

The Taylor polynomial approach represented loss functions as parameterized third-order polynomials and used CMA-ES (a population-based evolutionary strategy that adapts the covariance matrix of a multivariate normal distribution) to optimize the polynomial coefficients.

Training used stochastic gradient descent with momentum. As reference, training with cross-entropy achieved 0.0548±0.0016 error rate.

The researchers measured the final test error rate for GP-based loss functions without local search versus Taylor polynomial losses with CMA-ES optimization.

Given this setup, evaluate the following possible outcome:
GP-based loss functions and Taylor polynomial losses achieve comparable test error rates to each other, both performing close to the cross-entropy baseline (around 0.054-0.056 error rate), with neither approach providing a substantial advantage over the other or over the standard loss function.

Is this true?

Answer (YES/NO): NO